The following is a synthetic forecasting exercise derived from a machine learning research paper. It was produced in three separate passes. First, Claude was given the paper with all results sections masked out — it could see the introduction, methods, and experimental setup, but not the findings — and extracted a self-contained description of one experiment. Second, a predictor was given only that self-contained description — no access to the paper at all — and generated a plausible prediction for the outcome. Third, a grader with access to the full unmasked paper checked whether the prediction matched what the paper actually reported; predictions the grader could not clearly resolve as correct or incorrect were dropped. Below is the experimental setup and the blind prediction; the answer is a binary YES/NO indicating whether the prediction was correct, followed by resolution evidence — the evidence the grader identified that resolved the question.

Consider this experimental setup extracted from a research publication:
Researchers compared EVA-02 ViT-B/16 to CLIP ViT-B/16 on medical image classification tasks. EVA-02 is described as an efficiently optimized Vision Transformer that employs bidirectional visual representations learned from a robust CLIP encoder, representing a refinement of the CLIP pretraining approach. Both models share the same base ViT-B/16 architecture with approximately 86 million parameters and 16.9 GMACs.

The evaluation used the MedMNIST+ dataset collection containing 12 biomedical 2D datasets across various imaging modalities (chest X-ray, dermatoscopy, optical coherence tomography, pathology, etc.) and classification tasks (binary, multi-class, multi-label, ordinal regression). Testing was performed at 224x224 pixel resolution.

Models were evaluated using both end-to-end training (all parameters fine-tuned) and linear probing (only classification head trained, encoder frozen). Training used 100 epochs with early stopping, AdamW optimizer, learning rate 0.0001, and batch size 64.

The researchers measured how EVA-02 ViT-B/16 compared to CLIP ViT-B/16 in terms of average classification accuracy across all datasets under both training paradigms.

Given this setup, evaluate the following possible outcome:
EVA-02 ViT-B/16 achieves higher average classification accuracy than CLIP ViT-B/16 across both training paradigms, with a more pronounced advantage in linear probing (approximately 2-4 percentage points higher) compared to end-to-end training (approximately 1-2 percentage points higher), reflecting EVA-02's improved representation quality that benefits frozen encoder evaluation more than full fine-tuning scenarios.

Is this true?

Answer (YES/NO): NO